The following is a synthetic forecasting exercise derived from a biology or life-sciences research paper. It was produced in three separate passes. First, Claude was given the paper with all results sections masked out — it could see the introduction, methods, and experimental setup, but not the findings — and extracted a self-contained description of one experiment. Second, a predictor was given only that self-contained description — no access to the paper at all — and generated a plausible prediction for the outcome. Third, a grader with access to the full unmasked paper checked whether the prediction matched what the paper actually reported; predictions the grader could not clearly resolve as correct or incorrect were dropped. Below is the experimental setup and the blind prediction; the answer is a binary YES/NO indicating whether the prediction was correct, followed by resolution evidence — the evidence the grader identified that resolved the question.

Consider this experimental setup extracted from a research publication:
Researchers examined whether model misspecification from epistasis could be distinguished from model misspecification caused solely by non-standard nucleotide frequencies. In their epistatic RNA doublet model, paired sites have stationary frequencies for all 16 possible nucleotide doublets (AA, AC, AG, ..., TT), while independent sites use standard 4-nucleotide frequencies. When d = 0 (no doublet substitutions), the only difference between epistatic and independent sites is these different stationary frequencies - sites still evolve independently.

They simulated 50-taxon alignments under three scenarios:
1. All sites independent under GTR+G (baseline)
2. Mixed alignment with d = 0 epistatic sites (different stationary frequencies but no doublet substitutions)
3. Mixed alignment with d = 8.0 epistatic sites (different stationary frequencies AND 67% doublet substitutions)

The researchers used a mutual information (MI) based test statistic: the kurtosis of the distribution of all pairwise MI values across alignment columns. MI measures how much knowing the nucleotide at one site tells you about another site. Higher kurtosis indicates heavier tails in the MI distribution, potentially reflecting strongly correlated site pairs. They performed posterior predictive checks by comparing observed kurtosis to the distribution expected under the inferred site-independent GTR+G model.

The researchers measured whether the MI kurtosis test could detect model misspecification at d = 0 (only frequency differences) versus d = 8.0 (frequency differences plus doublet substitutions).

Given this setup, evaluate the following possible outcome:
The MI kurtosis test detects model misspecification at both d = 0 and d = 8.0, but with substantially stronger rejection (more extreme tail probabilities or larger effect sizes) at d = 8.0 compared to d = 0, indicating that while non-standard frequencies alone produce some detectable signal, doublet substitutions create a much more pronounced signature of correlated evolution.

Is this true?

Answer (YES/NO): NO